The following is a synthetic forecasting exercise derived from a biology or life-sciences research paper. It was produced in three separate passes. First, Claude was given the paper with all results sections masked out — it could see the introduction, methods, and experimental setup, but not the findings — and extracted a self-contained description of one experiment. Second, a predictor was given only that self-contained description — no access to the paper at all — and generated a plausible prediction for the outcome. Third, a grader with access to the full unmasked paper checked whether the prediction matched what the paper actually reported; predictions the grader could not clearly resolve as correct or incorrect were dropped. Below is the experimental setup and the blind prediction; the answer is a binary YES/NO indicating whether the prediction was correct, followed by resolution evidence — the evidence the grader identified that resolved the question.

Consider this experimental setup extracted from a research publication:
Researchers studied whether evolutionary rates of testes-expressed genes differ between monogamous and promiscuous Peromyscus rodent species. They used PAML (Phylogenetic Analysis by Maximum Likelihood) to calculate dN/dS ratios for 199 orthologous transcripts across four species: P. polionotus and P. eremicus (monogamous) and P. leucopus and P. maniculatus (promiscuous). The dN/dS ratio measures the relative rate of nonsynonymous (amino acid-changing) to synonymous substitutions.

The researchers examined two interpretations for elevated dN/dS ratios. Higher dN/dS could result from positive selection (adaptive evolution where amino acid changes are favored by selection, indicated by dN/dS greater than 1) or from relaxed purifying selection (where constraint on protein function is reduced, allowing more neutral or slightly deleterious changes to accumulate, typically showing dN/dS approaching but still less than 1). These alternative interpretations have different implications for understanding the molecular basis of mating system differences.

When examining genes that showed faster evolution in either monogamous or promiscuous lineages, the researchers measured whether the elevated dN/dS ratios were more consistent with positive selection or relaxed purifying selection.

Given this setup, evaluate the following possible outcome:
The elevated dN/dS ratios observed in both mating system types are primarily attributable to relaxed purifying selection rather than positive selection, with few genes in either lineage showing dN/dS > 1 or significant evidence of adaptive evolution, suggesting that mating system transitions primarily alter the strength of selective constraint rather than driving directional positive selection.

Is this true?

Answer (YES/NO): NO